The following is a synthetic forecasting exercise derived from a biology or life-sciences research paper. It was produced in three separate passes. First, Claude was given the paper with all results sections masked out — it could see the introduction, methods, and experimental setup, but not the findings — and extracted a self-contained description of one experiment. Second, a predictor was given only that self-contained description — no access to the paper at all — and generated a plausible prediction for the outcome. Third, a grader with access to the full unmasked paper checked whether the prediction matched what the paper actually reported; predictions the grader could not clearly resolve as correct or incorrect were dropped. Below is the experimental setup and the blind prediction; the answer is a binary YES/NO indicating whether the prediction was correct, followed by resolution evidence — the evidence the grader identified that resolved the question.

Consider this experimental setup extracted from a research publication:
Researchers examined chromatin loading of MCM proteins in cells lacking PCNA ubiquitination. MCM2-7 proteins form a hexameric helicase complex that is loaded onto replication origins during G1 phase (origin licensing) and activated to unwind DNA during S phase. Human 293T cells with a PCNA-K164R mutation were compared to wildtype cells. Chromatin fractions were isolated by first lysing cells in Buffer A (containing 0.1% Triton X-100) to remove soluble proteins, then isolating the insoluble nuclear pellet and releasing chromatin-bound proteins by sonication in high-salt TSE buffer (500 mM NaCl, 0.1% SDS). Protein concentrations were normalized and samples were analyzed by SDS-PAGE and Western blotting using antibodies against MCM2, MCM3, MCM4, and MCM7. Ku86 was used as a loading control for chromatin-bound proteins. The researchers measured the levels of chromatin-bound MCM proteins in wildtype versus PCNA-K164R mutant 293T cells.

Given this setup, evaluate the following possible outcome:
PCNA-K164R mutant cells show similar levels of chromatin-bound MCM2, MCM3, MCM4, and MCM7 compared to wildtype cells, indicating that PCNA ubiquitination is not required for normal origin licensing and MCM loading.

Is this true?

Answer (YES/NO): NO